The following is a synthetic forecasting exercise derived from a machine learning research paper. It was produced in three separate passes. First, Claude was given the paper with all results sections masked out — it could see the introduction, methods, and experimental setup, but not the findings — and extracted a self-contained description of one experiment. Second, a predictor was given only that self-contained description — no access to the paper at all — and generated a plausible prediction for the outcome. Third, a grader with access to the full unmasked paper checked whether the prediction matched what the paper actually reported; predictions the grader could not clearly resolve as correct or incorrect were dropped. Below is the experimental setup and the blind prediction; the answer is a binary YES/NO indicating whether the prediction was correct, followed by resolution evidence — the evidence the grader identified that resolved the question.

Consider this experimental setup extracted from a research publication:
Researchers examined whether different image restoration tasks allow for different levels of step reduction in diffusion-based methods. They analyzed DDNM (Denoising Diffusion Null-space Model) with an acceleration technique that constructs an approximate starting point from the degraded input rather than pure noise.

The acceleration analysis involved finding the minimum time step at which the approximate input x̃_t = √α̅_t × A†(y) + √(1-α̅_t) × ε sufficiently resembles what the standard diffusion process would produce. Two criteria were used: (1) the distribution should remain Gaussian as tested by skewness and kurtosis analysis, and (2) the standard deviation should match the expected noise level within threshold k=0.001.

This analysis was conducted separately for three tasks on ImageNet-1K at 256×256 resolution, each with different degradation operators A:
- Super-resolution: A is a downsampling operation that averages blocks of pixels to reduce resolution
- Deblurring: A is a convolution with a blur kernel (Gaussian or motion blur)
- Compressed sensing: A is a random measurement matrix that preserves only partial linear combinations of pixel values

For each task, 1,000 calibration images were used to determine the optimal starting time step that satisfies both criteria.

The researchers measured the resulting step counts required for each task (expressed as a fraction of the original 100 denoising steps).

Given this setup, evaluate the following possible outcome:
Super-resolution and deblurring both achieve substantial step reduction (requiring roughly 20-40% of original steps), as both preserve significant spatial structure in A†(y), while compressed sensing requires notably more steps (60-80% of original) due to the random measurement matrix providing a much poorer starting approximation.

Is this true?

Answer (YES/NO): NO